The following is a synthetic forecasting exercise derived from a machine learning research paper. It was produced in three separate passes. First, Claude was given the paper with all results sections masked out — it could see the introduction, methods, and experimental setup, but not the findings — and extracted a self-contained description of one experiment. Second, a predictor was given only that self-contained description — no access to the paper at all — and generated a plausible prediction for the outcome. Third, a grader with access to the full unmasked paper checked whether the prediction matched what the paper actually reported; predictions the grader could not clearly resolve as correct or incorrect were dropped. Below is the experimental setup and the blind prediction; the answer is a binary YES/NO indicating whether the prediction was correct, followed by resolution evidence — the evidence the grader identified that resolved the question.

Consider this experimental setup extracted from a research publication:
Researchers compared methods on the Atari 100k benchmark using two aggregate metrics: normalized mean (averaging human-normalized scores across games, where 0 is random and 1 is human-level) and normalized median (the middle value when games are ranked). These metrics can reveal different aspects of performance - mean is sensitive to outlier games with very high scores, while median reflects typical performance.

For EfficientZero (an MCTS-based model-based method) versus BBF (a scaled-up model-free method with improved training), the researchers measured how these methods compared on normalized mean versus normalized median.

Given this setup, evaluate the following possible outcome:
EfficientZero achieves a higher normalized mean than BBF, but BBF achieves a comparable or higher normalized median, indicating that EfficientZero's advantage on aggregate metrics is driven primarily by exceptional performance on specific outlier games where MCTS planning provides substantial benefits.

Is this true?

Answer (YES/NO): NO